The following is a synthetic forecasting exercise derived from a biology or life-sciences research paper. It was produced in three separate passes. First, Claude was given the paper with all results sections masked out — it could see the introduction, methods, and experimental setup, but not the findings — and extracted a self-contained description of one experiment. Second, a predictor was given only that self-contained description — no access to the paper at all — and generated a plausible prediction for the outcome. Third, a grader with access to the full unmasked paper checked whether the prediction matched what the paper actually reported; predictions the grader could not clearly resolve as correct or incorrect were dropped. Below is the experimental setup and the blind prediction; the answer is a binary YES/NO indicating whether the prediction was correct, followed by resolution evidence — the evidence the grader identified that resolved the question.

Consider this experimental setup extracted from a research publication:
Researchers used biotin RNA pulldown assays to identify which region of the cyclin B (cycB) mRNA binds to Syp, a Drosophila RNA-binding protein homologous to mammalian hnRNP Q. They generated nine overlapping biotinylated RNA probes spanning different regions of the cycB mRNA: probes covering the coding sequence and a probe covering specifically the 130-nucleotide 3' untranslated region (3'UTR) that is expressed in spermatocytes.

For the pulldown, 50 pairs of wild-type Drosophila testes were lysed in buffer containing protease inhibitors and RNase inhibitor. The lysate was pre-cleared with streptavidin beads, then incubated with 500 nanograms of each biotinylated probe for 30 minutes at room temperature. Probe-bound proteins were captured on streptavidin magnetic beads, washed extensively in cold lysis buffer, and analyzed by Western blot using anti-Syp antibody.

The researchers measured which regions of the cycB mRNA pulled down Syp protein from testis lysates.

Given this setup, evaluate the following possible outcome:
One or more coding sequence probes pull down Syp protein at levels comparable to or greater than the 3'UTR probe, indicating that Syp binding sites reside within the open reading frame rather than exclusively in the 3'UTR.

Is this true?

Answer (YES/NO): NO